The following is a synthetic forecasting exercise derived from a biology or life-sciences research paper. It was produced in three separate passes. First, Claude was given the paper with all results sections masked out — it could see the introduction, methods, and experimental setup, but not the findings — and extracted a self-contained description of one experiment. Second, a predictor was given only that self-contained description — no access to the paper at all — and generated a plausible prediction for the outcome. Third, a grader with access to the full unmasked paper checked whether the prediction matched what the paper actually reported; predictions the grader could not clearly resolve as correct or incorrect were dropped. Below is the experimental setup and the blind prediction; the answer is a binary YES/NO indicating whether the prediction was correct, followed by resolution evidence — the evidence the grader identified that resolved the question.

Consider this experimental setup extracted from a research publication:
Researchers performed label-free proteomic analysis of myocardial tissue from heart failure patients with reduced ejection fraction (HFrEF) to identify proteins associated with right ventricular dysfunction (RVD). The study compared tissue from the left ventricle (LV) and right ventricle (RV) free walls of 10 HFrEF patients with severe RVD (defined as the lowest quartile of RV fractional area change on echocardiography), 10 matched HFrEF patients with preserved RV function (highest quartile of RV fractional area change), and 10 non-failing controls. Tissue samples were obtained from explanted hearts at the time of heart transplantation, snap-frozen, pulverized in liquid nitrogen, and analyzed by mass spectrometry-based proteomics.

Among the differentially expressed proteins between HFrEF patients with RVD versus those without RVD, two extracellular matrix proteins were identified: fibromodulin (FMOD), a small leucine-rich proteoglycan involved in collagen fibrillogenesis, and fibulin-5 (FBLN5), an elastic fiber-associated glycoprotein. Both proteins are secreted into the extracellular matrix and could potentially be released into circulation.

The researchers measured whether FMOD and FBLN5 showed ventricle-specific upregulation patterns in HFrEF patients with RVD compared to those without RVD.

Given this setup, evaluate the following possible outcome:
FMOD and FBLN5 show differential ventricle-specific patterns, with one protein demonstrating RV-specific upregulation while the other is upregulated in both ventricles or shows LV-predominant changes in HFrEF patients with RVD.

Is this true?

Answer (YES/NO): YES